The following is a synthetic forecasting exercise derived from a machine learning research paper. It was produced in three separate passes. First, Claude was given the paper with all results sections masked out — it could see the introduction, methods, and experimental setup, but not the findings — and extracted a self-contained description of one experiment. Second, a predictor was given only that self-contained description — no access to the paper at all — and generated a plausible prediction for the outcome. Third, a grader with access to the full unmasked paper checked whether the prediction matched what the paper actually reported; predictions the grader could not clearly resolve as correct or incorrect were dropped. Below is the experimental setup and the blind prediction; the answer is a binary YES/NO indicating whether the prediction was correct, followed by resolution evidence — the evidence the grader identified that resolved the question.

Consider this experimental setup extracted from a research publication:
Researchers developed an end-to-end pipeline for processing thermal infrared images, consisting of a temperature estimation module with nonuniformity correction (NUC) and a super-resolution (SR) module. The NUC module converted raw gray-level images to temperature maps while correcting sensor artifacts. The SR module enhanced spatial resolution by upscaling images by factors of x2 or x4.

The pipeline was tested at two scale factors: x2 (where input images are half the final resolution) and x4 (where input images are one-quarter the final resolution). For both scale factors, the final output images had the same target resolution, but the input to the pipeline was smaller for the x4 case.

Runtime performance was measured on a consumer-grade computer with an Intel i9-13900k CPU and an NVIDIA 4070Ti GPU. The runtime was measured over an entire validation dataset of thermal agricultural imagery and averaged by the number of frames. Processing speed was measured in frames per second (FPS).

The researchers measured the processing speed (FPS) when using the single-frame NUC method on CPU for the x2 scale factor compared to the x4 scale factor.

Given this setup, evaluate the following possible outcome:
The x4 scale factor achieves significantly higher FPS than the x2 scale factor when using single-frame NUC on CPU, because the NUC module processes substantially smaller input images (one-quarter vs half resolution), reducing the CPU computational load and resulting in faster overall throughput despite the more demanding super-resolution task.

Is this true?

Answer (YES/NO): YES